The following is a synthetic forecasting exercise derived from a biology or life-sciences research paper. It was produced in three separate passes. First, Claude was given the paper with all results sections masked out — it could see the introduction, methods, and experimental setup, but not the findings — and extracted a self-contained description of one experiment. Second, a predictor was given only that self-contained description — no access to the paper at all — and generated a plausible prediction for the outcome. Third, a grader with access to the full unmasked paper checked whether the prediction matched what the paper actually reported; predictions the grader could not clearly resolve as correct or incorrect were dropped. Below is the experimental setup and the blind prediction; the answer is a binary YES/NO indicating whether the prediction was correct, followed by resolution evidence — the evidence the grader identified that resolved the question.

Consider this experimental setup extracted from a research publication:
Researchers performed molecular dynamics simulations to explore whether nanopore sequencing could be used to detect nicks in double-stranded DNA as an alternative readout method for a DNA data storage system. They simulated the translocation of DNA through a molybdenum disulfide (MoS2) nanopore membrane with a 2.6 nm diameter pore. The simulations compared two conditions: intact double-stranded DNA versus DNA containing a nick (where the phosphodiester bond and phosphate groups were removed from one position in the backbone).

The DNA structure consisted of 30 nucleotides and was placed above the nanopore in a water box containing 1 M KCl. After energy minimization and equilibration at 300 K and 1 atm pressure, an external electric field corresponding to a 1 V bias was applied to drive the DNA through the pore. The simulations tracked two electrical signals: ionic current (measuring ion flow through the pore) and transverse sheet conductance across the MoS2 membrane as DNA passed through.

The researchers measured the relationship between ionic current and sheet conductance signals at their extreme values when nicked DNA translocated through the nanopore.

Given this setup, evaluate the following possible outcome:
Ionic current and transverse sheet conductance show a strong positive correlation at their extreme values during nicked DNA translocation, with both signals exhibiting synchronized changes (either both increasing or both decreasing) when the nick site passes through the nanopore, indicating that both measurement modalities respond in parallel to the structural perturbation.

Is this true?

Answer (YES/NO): NO